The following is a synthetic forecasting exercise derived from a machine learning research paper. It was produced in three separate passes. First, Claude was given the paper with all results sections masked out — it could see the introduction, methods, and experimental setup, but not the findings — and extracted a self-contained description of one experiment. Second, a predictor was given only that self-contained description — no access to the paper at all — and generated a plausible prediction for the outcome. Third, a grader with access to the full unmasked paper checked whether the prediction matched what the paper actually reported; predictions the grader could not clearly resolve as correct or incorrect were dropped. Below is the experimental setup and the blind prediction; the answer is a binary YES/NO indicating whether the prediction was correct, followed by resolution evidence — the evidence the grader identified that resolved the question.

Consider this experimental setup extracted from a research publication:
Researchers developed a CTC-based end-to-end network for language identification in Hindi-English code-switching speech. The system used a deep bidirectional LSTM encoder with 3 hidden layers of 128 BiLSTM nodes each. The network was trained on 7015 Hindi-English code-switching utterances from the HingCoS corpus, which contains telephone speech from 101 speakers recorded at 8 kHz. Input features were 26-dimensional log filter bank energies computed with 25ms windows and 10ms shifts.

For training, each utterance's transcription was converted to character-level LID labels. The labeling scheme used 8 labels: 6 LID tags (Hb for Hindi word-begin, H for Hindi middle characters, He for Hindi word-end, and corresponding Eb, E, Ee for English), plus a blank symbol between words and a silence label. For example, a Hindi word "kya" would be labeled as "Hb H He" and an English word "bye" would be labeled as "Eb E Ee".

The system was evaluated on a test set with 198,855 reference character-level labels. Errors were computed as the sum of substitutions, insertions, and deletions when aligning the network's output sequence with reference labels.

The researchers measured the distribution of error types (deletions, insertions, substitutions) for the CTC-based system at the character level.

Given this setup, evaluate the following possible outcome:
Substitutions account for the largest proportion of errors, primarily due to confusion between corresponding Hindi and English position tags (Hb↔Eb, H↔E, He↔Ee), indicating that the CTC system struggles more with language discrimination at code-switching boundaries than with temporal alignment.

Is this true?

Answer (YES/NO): NO